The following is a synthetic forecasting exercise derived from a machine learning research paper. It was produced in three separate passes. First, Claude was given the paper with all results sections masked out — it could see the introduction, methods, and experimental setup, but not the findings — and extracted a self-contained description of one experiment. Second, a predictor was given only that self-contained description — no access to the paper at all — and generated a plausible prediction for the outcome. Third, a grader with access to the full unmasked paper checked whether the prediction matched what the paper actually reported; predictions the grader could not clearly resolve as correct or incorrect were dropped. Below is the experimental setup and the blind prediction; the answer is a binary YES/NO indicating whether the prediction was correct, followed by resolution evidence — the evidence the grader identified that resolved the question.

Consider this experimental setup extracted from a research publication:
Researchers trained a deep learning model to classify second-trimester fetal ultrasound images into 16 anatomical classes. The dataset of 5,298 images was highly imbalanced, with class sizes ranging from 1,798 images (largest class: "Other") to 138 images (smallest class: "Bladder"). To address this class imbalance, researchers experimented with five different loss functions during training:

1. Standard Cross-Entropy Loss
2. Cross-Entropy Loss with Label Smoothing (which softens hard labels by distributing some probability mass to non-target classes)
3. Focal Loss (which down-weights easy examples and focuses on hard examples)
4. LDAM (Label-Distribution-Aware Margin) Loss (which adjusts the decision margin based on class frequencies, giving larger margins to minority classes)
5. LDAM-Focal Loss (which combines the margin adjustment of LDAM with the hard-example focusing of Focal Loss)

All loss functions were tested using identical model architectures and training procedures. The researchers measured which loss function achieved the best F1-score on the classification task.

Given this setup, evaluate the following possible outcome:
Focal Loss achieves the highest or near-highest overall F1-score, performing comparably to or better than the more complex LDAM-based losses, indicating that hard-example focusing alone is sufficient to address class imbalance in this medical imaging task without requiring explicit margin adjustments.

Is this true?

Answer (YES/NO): NO